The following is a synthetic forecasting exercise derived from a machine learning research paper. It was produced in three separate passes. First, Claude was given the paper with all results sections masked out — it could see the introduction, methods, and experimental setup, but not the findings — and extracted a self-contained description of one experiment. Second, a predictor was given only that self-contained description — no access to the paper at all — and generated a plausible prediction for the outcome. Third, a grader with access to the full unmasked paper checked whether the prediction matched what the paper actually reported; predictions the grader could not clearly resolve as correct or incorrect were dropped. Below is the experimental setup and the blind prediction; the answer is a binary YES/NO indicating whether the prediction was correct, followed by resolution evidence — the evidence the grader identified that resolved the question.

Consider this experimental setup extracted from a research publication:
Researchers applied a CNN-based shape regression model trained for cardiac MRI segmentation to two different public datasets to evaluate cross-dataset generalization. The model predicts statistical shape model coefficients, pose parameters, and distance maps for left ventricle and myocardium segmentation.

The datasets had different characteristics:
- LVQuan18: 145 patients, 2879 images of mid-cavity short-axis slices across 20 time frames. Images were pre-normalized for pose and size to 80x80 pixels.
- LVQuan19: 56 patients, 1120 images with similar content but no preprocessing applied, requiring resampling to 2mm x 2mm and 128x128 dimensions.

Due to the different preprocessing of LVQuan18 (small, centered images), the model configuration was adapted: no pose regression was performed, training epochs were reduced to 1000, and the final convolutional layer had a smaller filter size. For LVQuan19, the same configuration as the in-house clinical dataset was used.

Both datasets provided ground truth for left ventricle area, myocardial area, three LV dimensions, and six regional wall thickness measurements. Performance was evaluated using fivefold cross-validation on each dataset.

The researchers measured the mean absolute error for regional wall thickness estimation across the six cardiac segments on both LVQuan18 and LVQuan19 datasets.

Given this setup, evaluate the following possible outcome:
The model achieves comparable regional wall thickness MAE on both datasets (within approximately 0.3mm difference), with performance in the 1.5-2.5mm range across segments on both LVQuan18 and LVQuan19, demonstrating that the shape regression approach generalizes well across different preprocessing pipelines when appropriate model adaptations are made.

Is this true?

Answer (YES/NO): YES